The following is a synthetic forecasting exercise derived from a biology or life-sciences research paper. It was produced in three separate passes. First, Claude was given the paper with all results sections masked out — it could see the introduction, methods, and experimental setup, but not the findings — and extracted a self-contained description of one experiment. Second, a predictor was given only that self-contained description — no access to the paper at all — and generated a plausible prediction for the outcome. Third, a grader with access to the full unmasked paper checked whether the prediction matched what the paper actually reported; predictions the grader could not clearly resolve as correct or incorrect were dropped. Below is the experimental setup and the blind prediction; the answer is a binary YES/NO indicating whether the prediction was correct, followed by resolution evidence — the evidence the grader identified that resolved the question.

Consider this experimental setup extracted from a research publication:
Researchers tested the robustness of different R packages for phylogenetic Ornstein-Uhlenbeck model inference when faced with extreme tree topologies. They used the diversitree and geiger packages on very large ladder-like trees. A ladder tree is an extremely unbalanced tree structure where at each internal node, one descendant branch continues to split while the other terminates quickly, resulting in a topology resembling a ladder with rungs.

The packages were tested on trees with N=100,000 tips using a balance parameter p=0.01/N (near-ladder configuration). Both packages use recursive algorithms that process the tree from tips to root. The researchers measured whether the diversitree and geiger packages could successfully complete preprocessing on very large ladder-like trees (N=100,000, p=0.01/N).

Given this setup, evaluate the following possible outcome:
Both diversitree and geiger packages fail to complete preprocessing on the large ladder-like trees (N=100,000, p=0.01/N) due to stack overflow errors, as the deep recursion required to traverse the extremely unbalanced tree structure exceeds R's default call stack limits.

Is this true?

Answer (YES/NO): YES